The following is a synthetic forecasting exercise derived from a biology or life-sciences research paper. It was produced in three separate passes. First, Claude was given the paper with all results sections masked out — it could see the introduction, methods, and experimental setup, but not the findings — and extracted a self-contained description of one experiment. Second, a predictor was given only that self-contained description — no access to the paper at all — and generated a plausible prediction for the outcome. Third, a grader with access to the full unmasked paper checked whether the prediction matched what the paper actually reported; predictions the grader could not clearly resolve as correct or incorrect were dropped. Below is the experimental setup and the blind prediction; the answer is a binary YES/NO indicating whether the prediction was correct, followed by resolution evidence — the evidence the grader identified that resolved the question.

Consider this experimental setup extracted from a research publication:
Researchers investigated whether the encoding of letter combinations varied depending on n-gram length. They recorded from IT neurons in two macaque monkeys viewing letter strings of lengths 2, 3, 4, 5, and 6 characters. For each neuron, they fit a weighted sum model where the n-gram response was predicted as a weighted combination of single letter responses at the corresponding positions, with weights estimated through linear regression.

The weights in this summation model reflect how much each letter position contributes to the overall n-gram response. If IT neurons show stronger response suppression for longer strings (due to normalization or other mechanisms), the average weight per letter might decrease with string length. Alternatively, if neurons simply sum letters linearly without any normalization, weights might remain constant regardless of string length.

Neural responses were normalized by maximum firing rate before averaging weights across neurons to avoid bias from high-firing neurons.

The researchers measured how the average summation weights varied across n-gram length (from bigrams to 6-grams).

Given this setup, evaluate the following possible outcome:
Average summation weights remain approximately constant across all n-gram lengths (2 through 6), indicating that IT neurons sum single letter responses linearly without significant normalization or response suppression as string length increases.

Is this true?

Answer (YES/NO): NO